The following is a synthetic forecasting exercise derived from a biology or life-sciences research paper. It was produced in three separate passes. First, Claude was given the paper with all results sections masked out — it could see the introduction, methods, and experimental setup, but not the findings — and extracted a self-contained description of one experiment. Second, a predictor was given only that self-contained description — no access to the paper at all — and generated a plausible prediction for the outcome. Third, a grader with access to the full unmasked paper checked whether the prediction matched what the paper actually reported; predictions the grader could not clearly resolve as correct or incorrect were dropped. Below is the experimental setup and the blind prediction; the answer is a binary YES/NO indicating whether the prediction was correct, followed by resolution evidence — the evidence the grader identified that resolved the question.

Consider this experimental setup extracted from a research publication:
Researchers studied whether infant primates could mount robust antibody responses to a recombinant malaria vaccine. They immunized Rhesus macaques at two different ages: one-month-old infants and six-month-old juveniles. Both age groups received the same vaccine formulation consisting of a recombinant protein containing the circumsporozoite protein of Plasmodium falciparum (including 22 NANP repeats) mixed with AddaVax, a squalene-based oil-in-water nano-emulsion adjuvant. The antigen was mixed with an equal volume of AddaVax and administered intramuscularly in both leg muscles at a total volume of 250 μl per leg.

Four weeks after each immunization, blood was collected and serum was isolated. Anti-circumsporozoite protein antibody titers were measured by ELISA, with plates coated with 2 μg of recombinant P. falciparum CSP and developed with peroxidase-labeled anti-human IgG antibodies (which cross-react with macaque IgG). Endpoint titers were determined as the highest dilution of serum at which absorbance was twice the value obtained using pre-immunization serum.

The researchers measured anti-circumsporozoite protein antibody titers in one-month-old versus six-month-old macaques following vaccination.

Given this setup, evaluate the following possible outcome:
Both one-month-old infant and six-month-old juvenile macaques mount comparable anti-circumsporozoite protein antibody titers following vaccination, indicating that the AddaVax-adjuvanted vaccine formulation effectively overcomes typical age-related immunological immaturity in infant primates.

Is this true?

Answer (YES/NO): NO